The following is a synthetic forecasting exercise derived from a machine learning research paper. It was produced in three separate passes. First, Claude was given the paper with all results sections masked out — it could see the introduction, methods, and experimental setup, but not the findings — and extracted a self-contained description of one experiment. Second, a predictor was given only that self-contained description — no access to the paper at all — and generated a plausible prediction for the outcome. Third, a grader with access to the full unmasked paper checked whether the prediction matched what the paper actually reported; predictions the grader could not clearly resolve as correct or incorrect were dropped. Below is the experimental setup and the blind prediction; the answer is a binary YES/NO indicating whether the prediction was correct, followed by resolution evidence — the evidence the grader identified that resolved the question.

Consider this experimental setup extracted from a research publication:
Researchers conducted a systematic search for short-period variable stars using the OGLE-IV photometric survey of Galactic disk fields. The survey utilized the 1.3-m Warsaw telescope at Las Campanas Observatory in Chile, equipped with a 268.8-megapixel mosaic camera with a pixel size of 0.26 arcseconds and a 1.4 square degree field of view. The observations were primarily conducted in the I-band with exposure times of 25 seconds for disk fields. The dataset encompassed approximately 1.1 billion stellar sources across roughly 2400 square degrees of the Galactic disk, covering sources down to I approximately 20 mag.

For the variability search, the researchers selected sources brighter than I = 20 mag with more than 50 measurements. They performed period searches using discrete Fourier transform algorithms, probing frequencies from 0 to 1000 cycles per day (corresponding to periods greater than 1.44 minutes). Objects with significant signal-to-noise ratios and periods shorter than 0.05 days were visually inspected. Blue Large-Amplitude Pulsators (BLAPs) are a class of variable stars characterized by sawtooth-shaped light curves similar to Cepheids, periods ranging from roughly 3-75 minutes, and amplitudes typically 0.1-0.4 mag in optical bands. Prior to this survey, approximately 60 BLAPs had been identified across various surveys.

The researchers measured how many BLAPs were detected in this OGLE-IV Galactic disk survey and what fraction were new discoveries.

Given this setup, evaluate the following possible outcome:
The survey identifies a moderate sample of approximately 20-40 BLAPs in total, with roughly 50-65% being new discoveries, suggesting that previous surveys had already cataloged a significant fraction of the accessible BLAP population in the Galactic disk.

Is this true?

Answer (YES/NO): NO